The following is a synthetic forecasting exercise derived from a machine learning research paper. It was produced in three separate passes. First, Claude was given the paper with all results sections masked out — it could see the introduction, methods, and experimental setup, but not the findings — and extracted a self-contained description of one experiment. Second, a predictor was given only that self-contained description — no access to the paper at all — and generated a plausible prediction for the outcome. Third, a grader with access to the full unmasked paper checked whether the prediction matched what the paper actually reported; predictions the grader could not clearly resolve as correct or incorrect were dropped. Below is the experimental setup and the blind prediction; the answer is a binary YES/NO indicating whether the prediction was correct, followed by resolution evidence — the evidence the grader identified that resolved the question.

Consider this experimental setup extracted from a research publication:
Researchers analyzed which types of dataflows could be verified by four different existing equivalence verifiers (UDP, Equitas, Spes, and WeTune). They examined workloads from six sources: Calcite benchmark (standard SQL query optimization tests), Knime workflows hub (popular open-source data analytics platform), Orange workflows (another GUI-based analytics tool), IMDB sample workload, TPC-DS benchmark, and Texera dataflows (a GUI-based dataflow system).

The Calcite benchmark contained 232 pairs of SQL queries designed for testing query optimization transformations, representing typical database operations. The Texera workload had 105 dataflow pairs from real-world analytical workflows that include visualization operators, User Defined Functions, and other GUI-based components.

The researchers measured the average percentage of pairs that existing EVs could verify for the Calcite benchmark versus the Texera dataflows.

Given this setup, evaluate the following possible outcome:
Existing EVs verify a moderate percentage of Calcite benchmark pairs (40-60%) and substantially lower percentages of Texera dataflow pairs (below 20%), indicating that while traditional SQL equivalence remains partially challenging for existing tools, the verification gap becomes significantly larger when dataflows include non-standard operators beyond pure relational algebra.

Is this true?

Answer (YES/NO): NO